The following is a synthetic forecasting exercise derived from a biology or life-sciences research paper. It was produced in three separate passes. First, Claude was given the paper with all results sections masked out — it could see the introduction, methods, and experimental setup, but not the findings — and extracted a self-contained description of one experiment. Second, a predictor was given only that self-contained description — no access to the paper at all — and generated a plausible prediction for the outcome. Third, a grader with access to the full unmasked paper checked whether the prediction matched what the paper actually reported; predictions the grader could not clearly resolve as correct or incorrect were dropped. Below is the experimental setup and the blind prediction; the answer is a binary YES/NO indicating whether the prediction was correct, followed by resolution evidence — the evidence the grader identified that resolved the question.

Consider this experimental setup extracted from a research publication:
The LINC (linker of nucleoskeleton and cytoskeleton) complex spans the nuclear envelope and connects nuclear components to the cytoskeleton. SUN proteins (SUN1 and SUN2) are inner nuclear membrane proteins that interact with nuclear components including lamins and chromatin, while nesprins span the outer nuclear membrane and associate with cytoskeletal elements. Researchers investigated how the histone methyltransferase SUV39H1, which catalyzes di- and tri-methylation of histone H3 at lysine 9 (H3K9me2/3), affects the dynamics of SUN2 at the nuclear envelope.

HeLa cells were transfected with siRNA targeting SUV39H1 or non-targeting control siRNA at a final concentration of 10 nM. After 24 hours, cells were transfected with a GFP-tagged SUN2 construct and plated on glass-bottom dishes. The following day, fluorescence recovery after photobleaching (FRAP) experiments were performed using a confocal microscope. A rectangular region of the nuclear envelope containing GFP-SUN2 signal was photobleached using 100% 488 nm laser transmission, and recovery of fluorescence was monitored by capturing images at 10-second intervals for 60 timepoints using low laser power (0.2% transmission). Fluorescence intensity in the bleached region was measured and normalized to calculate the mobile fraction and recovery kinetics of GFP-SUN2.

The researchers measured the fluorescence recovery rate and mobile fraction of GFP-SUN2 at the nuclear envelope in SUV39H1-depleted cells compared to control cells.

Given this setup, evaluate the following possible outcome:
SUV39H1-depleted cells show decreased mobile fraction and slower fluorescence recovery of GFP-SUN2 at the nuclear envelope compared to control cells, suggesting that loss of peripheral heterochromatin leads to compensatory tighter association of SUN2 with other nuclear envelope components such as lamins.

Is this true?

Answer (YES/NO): NO